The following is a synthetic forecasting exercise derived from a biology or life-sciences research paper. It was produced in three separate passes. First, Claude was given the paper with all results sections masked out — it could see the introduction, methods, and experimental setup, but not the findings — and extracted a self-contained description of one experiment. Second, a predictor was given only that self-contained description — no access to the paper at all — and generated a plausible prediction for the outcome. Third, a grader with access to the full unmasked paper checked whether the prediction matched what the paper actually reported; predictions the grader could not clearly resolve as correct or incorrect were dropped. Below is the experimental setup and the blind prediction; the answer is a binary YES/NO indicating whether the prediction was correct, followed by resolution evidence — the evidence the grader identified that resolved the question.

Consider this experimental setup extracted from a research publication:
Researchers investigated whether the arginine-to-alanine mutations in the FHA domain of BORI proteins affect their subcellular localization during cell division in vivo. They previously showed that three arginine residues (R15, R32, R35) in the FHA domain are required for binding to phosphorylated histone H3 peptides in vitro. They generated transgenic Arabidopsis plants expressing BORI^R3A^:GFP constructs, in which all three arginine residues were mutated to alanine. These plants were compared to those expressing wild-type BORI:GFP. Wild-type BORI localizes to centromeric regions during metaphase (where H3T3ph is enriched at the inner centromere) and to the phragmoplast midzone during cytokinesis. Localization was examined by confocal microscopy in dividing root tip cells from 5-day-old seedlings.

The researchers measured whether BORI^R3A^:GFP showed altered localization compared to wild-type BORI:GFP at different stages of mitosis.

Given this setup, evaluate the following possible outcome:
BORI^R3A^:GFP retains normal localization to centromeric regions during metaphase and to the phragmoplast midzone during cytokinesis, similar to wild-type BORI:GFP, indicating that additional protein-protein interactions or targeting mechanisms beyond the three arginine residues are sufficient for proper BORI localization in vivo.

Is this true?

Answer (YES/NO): NO